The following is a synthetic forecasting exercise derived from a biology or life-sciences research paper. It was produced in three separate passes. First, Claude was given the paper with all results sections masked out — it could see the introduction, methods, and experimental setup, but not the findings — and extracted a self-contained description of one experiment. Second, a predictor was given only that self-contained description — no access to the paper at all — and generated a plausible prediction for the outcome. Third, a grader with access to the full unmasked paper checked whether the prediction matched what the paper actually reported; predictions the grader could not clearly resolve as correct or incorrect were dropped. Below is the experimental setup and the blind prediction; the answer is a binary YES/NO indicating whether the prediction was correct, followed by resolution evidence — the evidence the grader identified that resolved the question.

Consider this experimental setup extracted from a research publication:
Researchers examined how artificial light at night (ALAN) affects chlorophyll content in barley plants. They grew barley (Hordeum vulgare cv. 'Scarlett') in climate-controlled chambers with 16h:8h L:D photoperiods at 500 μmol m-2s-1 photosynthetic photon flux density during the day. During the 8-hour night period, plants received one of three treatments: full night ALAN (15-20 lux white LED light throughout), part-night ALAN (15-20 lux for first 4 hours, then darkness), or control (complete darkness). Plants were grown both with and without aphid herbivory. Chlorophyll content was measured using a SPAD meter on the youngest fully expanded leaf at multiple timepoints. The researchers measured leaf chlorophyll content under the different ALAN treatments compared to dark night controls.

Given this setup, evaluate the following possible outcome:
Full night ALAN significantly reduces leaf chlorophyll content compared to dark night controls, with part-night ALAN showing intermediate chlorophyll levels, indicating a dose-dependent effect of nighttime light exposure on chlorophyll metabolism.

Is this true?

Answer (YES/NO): NO